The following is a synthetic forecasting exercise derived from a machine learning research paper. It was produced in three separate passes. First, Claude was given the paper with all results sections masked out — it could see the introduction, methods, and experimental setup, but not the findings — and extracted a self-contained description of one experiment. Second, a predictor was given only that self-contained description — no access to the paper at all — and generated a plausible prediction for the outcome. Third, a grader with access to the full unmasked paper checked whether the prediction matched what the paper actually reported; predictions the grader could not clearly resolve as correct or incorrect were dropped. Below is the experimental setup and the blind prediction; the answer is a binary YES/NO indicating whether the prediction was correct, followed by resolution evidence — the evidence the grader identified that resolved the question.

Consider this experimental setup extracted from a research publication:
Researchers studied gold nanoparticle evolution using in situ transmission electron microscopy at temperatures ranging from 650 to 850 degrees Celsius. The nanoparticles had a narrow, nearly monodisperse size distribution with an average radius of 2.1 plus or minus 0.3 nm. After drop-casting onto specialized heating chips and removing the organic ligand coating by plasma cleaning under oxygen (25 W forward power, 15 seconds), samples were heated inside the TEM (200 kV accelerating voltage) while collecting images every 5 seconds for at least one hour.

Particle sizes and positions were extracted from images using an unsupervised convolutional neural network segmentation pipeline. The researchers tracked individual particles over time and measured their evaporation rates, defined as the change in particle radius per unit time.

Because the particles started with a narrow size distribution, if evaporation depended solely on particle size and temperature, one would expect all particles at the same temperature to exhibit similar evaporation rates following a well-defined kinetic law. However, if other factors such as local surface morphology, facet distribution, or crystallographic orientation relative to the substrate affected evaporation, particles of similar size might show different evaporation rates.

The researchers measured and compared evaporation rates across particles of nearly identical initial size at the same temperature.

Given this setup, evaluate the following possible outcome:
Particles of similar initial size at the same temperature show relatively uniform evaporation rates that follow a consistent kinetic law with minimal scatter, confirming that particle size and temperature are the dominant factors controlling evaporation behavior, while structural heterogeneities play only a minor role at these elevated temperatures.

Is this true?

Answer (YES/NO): NO